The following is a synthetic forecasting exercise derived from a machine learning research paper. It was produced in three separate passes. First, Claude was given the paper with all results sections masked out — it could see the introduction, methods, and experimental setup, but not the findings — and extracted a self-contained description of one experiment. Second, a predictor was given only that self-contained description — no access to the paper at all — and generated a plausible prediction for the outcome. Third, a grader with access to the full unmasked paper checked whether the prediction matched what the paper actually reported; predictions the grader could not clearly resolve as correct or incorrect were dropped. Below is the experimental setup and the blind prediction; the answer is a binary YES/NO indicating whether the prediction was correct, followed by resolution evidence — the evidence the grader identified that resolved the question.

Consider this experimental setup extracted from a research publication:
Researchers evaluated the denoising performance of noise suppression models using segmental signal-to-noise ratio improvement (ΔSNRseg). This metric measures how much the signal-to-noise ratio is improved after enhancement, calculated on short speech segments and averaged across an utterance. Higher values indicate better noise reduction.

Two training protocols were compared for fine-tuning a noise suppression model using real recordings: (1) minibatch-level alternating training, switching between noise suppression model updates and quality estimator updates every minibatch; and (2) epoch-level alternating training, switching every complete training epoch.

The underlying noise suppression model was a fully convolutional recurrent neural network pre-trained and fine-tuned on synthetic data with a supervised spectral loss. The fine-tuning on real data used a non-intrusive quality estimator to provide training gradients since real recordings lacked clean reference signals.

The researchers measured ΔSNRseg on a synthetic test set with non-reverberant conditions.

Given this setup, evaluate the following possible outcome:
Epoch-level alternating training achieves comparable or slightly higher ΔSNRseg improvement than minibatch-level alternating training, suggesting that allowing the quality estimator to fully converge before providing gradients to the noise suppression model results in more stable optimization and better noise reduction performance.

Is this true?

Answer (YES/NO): NO